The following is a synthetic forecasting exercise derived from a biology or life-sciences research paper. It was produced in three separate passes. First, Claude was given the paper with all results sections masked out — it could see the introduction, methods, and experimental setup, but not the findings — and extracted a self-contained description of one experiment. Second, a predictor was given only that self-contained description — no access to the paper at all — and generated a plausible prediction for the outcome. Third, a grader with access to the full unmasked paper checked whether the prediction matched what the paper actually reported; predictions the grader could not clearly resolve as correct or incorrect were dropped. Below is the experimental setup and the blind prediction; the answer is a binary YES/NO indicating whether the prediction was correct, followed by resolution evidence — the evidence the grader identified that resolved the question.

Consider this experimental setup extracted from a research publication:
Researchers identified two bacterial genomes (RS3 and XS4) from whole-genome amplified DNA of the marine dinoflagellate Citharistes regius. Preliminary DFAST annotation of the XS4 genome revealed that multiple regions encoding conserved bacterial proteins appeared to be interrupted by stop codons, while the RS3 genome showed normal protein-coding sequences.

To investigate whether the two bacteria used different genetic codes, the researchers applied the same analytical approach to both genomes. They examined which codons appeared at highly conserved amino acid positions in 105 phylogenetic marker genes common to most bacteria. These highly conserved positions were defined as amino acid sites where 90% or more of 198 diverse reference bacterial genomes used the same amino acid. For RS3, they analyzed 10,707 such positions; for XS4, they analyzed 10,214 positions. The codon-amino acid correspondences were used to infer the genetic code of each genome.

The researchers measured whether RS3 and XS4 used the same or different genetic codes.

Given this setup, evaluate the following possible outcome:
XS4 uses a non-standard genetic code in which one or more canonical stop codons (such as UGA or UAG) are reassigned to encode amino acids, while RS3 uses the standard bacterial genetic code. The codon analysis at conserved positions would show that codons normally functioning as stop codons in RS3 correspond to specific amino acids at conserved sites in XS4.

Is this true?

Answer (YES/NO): YES